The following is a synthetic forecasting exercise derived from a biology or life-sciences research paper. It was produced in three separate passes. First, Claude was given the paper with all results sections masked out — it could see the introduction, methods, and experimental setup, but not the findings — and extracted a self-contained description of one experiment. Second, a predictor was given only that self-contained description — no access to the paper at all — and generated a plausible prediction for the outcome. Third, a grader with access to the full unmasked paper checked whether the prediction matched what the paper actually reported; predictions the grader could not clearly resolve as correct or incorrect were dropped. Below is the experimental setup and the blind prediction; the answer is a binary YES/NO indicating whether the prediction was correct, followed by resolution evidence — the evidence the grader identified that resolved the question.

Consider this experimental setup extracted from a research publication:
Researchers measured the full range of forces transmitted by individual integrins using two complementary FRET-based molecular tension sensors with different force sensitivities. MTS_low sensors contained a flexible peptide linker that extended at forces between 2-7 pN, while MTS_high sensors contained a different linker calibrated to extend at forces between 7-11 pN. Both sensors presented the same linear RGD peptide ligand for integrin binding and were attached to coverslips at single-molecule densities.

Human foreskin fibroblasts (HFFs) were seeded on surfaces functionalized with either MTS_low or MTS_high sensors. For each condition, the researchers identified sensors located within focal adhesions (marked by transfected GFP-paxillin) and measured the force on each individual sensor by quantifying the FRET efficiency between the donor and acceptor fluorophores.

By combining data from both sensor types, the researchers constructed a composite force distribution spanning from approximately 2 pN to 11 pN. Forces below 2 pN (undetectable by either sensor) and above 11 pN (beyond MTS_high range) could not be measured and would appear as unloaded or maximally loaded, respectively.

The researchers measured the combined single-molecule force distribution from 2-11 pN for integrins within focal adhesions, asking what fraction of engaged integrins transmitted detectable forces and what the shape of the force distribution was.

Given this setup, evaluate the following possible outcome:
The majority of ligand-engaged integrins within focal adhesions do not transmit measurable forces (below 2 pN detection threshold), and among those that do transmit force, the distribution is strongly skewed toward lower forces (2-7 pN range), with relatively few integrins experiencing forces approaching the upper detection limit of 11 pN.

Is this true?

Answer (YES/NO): YES